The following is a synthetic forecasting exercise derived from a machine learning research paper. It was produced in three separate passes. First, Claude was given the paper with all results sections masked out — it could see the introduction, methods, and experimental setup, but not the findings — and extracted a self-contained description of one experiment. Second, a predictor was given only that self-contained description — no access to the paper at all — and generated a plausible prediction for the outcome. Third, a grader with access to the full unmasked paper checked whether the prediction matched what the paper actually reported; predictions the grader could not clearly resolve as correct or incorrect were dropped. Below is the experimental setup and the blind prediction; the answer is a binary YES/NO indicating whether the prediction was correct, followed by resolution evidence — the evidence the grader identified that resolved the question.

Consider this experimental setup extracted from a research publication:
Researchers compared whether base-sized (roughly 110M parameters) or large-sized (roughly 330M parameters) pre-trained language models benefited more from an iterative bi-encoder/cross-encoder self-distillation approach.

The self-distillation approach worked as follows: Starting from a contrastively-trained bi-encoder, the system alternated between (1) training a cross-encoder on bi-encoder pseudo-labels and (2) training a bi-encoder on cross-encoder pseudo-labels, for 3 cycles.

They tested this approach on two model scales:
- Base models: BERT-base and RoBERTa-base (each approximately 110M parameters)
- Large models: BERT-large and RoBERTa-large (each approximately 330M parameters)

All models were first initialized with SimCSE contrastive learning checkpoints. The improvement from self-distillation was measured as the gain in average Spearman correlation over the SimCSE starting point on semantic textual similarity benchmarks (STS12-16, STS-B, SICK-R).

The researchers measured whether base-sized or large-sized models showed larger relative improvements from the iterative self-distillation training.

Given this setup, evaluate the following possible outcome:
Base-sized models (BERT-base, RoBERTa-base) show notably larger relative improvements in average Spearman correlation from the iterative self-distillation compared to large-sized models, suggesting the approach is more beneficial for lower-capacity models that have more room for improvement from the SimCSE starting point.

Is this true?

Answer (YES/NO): NO